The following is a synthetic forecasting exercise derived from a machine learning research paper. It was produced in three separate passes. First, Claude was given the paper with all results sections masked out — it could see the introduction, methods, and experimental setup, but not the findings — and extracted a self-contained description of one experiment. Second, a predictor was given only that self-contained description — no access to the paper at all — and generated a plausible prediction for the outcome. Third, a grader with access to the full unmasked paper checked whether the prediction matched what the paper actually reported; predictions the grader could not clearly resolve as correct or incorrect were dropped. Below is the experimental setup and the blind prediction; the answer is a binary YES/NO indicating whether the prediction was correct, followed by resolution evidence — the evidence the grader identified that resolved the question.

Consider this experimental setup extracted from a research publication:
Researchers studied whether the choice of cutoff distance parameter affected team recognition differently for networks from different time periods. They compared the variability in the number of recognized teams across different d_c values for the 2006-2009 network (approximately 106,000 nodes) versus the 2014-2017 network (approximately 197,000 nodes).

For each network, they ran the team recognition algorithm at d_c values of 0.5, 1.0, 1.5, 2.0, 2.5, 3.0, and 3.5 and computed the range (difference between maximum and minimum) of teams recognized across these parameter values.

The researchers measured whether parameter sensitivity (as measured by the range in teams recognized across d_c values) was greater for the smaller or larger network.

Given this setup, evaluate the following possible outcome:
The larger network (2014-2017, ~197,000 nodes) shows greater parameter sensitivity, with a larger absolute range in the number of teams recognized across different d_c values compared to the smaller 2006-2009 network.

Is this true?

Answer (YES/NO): YES